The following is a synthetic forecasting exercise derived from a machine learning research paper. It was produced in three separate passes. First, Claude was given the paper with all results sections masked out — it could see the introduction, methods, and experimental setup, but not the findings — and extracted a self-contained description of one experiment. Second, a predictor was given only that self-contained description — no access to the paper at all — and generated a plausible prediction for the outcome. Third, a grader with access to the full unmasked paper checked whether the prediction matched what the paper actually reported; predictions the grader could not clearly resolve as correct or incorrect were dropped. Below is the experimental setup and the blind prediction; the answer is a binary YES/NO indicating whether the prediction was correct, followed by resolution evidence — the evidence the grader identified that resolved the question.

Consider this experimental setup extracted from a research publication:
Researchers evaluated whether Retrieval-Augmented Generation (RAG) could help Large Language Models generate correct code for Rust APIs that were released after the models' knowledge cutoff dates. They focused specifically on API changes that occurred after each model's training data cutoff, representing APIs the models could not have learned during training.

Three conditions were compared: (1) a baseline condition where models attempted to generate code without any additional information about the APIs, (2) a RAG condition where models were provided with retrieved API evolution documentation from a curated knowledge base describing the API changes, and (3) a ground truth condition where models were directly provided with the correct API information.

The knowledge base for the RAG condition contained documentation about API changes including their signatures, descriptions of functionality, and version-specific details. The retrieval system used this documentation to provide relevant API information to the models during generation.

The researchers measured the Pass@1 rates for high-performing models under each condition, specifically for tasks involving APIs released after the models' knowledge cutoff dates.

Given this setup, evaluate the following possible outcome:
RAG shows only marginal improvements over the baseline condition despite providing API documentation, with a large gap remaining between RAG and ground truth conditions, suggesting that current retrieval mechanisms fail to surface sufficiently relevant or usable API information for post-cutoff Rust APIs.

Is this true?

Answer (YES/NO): NO